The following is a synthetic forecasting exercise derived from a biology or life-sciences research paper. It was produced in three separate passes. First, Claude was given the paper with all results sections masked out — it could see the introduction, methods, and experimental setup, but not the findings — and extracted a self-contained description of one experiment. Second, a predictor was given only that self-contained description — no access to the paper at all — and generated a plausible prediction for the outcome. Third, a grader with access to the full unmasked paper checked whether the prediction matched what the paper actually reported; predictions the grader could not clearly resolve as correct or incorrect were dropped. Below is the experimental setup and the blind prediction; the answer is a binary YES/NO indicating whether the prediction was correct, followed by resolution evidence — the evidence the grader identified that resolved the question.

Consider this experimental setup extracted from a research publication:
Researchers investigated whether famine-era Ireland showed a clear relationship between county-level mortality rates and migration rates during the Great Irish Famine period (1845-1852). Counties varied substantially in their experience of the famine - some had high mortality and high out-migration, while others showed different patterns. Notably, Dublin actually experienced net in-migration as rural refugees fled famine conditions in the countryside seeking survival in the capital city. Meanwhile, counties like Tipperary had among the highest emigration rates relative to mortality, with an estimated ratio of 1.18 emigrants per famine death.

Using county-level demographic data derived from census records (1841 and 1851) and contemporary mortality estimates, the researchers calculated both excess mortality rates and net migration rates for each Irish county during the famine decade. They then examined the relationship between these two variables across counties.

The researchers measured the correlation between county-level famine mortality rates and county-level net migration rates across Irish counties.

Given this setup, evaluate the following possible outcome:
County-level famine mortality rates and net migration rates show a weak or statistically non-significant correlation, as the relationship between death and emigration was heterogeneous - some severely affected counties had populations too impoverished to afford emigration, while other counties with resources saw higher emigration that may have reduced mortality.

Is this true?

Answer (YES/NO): YES